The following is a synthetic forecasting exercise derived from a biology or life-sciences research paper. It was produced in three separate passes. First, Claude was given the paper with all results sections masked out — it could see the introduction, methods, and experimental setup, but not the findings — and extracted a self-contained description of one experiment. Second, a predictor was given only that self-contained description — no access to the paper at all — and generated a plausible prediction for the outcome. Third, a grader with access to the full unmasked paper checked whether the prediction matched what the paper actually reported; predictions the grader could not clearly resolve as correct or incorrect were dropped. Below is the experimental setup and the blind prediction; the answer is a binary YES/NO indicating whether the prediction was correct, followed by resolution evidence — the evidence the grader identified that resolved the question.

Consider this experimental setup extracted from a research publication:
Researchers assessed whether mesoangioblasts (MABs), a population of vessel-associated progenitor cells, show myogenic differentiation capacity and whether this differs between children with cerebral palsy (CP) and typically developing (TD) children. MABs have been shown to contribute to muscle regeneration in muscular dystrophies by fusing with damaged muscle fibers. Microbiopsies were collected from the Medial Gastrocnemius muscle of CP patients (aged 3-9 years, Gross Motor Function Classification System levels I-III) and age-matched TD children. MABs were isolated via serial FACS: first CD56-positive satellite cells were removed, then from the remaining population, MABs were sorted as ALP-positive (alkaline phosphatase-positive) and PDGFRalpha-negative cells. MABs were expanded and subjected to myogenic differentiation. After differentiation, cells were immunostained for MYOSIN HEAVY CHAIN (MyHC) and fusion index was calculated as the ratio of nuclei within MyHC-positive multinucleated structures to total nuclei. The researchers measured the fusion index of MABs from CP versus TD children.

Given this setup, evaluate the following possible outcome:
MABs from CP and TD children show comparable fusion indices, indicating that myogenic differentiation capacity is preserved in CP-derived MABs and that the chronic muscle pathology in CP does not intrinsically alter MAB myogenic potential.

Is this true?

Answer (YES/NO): YES